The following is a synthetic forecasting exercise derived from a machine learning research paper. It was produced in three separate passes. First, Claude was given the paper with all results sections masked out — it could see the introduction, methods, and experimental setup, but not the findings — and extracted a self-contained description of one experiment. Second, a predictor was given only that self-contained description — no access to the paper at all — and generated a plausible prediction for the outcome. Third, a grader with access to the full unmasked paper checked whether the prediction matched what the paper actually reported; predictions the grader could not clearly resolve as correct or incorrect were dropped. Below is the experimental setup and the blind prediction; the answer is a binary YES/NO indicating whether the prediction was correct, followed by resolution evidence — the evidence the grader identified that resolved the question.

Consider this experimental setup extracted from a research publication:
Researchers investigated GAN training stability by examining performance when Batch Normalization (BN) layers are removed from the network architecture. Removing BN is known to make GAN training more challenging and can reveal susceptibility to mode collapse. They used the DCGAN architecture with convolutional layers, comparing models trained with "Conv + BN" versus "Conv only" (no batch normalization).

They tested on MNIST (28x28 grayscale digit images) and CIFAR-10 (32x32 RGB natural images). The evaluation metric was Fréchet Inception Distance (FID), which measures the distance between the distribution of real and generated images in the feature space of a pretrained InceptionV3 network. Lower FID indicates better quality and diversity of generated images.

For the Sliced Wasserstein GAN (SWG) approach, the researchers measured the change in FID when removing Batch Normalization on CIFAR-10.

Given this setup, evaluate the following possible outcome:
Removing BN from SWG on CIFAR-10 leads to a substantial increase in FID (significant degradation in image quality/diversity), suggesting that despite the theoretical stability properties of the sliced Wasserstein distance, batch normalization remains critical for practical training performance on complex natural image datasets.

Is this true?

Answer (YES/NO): YES